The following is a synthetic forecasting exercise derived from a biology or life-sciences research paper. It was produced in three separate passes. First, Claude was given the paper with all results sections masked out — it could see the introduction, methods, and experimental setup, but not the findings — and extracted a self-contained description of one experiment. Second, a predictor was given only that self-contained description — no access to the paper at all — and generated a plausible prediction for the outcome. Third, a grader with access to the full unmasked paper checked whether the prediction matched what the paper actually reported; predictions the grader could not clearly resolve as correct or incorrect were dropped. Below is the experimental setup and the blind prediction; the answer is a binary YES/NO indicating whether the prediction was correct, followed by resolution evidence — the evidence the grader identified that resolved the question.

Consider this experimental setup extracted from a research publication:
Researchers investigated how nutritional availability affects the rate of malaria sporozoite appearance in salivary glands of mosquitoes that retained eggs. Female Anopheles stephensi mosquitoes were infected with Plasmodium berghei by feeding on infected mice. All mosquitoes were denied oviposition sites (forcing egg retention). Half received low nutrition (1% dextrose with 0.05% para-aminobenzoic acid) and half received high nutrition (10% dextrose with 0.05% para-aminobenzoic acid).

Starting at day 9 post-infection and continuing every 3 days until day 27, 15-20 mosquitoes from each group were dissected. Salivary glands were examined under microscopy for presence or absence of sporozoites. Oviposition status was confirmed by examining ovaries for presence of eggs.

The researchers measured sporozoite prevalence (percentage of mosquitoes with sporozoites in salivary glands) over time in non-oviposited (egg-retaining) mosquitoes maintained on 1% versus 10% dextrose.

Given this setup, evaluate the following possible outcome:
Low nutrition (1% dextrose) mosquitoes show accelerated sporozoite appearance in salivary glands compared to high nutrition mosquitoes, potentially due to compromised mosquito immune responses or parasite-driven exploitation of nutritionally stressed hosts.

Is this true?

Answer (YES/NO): NO